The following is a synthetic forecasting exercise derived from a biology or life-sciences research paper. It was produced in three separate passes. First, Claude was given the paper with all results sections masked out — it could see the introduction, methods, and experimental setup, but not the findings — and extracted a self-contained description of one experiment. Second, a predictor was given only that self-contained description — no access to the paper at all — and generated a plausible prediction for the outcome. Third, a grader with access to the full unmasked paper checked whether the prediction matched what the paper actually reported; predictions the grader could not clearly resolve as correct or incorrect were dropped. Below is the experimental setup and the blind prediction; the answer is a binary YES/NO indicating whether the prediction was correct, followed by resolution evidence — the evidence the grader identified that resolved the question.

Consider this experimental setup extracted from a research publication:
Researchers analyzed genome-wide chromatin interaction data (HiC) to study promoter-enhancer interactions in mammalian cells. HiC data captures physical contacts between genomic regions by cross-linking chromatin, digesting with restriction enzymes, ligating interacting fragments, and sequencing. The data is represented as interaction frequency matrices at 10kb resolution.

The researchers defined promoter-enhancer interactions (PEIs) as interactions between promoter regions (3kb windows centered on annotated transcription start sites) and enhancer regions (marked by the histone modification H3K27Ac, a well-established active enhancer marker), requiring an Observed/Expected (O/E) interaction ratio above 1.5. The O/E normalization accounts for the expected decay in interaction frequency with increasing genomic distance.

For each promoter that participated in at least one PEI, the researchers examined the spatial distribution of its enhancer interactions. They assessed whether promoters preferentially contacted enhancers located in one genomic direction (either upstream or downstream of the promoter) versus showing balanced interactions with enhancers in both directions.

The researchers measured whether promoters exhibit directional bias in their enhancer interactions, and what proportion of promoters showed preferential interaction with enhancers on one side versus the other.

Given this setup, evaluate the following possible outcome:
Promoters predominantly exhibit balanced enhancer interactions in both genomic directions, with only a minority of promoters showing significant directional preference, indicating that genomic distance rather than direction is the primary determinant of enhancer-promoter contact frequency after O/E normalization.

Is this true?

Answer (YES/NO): NO